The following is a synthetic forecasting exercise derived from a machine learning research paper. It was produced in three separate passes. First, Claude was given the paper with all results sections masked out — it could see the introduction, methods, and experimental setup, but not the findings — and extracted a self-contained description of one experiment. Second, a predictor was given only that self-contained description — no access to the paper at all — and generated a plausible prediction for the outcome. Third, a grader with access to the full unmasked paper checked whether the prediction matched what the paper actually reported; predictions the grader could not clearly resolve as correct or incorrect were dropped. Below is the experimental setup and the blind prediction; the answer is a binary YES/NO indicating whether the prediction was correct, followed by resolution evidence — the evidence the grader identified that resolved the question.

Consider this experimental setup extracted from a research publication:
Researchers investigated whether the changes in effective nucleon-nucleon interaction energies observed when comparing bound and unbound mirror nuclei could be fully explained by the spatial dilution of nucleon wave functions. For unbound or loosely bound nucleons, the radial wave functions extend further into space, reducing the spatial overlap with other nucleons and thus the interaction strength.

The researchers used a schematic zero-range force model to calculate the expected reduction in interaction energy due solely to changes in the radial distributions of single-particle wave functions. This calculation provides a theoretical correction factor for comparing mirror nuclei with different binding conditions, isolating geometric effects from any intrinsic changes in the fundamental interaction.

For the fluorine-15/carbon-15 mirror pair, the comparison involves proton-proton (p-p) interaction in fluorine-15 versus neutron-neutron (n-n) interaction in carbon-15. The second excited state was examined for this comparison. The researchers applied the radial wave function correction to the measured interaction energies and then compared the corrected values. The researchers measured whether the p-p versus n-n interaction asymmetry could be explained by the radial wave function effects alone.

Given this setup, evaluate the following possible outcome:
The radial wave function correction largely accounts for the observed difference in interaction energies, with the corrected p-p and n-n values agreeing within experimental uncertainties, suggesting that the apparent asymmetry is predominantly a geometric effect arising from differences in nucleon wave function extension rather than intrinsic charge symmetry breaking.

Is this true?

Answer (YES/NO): NO